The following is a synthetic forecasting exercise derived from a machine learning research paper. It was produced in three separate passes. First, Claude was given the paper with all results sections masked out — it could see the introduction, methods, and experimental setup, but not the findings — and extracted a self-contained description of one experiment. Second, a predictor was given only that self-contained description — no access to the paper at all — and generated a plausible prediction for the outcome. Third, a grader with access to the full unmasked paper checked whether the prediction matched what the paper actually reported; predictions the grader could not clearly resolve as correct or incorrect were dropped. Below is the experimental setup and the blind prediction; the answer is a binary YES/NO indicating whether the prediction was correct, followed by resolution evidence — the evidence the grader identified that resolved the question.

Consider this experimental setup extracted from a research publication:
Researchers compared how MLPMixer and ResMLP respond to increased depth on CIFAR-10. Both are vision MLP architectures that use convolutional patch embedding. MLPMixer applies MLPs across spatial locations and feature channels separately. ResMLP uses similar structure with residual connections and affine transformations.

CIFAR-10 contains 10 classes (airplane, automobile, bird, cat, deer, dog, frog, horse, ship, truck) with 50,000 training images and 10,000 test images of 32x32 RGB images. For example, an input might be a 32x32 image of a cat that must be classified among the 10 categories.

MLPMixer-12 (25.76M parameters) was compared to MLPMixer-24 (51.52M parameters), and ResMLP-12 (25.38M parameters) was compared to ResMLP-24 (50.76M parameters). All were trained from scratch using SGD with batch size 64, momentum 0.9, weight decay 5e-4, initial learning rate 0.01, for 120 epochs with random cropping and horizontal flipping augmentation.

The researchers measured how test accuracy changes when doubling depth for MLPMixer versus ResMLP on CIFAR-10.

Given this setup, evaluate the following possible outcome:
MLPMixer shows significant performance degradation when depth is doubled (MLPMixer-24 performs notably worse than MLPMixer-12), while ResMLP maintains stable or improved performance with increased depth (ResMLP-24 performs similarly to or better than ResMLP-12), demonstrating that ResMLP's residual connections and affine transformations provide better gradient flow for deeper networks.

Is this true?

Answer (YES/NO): NO